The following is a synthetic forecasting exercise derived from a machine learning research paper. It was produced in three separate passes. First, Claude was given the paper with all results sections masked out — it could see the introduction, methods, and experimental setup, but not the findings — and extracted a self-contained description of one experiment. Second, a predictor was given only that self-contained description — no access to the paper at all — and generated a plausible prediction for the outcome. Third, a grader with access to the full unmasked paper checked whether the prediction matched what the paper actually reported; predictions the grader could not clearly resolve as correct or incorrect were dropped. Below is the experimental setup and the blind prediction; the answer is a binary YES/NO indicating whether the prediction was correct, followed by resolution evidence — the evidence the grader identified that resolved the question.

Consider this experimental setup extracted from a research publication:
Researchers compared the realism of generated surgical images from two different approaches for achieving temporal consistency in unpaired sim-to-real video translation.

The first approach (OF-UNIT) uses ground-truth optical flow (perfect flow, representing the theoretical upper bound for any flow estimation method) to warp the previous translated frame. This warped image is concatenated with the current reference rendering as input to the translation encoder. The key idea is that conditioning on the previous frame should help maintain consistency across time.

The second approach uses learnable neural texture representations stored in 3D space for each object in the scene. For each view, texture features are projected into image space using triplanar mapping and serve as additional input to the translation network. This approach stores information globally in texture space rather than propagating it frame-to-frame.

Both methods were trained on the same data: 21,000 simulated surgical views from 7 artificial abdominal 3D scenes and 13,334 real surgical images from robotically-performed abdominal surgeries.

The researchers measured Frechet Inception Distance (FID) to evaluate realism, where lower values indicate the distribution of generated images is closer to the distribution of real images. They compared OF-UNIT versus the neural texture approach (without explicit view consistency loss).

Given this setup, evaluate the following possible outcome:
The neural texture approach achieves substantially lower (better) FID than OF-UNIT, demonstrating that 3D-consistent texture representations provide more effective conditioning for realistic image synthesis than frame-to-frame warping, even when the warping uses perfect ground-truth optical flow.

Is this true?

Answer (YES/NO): NO